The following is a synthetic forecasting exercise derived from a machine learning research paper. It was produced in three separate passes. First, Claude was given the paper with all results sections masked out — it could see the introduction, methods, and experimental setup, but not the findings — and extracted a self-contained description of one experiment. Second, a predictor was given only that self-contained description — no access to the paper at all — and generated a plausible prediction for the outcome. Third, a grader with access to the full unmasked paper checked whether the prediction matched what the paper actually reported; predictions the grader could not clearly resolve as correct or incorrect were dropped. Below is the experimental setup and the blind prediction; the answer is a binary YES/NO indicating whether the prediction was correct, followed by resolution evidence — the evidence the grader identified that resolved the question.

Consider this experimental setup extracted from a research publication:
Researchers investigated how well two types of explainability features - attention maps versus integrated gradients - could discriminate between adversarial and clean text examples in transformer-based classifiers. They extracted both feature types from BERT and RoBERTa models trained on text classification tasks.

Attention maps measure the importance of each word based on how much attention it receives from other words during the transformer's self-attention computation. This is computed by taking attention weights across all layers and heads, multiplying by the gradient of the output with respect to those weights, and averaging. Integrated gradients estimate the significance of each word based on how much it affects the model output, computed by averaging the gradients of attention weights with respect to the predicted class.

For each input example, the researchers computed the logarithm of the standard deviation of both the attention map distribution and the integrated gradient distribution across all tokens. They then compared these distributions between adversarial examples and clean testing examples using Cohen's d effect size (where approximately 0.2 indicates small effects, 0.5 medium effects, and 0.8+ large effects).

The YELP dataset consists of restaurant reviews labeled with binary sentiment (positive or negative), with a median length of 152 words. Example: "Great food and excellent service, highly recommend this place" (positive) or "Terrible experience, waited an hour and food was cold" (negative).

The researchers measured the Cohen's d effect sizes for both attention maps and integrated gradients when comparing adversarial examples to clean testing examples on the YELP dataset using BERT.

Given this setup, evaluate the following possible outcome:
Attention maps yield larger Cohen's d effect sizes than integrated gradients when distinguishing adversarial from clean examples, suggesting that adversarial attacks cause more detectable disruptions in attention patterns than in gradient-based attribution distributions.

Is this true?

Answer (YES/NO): NO